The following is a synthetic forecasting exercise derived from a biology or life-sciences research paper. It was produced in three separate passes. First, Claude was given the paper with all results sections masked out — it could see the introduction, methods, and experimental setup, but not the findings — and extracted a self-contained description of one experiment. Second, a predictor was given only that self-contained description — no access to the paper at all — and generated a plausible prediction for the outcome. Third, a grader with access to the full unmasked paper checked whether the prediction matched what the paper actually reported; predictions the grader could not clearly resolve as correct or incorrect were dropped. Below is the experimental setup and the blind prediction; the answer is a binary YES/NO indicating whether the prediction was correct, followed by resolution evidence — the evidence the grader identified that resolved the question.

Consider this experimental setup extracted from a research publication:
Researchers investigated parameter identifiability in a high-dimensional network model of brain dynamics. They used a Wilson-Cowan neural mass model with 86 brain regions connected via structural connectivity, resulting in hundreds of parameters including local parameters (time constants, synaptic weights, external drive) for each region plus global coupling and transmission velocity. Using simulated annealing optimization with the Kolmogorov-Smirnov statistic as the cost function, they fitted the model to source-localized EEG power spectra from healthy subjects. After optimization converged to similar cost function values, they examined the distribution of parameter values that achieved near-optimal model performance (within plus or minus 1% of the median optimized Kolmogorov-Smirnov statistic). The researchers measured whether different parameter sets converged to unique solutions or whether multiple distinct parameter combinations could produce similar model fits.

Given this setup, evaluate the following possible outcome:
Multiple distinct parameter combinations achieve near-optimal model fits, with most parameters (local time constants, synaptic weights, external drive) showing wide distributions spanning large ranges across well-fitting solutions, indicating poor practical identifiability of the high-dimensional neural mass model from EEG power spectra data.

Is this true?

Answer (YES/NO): YES